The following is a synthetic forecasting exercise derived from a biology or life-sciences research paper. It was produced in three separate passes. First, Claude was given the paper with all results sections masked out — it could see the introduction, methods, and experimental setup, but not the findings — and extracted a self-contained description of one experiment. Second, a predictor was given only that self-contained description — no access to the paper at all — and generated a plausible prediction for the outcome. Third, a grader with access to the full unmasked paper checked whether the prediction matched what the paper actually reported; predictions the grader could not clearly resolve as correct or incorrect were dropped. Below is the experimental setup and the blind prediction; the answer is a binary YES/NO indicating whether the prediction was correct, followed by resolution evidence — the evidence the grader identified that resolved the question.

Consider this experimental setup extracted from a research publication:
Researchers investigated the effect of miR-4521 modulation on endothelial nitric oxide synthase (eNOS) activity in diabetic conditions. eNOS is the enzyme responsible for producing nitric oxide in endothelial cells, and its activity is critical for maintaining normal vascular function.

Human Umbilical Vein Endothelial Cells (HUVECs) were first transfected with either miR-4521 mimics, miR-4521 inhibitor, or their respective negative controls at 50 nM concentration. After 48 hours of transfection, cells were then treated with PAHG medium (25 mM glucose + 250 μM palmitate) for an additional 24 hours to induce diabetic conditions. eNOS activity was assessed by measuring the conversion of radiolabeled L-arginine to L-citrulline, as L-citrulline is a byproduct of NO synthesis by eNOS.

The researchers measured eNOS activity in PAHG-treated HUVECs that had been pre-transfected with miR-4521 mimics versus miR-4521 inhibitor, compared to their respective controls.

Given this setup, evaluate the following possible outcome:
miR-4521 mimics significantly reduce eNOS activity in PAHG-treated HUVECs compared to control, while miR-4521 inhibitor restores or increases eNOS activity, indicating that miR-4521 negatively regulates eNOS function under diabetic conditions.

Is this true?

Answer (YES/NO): NO